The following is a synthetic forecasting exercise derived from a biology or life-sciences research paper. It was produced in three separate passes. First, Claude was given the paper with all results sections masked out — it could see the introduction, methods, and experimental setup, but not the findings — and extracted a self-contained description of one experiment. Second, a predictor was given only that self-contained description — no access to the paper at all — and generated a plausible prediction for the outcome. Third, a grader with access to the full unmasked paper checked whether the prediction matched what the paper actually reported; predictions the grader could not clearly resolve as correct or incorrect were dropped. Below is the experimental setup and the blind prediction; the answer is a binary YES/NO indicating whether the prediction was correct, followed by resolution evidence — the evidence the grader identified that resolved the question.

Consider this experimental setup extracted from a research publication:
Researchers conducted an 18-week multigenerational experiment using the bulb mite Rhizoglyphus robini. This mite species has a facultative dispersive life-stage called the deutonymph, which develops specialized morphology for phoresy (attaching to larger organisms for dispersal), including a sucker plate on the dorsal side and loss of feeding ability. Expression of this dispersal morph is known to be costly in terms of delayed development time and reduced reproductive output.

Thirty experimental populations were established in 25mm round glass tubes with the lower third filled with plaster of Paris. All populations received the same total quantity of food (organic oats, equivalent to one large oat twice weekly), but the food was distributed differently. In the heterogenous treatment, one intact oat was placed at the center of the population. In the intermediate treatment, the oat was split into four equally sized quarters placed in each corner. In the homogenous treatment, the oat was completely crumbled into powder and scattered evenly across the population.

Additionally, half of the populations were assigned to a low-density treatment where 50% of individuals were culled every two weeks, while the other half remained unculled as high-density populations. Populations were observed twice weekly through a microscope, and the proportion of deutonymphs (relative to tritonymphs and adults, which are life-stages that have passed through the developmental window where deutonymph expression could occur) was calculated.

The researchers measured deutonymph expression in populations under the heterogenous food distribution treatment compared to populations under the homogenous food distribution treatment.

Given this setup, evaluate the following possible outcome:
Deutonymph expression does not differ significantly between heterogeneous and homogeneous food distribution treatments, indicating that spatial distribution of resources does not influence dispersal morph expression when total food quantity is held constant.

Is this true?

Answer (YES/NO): NO